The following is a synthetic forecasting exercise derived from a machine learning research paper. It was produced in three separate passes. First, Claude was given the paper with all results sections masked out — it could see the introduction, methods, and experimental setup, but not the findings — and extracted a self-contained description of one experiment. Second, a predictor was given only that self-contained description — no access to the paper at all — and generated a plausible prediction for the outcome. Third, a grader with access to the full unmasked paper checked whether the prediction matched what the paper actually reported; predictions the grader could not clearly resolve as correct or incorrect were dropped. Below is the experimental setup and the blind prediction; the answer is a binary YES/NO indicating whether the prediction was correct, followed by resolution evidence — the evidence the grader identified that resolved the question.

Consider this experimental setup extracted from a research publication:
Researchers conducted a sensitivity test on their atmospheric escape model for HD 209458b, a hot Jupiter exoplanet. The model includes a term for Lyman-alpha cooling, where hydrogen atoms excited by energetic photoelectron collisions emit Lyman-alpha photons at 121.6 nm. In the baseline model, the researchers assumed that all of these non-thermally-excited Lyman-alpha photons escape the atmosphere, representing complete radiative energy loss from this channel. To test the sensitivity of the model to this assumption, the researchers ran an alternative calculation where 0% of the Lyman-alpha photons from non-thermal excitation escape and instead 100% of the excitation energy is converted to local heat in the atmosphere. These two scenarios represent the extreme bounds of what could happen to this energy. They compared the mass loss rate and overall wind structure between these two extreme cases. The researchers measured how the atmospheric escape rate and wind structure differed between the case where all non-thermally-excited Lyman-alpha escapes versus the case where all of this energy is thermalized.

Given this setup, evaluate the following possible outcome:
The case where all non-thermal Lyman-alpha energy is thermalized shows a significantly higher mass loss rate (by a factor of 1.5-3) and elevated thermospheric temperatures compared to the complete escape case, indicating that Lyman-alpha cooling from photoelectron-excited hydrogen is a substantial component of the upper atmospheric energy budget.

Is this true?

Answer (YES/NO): NO